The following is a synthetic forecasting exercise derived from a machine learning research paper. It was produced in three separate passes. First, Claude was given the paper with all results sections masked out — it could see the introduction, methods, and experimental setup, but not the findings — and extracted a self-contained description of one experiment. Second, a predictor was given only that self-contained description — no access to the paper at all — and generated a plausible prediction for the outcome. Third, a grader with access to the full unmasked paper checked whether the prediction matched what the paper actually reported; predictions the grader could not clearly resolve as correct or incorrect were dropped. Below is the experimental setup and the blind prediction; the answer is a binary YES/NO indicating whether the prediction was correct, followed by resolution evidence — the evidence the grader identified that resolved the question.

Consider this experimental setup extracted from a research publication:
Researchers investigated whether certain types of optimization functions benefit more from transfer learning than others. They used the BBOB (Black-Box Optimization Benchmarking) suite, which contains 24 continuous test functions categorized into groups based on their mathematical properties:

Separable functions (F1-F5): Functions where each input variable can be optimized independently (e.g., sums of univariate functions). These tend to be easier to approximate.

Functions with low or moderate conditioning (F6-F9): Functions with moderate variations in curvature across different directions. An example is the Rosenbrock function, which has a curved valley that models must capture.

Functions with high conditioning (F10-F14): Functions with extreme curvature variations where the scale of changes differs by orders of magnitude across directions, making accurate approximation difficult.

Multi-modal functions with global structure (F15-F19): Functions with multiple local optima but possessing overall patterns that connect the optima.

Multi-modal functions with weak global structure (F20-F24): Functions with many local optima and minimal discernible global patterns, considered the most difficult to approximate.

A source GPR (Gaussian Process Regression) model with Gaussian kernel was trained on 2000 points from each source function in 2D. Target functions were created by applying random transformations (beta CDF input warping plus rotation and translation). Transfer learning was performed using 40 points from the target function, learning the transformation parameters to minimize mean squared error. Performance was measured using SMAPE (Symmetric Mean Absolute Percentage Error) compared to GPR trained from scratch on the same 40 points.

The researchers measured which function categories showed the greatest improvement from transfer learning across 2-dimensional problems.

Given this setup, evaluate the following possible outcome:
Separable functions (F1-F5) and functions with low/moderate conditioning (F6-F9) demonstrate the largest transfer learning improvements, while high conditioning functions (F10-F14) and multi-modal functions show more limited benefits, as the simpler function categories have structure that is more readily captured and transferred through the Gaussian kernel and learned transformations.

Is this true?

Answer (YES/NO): NO